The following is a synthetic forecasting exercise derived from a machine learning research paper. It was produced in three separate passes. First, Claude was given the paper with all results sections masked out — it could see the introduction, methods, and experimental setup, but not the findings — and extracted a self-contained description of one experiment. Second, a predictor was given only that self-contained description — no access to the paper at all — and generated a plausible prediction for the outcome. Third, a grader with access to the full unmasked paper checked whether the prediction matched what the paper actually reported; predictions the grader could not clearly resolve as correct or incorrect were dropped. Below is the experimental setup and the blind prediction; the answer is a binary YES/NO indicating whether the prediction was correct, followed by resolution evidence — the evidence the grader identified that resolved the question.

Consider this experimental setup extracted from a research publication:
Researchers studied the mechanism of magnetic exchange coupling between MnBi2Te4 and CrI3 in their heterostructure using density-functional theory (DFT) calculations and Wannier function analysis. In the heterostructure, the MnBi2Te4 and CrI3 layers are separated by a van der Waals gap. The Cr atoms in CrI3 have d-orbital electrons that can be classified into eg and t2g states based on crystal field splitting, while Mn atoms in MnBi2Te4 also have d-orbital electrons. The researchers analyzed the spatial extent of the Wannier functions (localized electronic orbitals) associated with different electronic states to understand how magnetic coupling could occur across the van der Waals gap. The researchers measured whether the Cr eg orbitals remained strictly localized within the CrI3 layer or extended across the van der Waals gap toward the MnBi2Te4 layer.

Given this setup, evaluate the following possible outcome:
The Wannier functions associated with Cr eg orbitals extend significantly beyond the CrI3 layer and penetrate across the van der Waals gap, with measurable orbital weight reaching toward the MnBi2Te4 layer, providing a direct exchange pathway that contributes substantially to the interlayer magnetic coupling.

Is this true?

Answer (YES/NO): YES